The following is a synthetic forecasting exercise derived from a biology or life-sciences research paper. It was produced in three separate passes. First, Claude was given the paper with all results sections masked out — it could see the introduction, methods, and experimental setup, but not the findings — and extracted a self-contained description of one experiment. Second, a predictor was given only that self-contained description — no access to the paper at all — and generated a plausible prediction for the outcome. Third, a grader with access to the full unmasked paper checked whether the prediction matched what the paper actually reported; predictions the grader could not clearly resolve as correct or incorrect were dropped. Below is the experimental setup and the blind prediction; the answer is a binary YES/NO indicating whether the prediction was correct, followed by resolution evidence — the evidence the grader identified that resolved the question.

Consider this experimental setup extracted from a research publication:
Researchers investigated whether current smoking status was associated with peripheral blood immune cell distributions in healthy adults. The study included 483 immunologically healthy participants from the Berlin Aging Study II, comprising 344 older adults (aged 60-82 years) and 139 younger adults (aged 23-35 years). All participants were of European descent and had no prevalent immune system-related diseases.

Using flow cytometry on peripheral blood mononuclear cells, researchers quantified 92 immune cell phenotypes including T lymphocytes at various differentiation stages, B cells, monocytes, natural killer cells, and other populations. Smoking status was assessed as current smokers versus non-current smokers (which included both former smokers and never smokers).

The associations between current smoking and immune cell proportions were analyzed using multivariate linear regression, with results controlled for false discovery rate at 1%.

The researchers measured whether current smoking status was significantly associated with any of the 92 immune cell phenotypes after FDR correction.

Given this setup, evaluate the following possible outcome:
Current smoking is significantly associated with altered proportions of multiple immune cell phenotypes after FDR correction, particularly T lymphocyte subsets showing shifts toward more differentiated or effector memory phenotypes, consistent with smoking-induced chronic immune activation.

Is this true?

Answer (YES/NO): NO